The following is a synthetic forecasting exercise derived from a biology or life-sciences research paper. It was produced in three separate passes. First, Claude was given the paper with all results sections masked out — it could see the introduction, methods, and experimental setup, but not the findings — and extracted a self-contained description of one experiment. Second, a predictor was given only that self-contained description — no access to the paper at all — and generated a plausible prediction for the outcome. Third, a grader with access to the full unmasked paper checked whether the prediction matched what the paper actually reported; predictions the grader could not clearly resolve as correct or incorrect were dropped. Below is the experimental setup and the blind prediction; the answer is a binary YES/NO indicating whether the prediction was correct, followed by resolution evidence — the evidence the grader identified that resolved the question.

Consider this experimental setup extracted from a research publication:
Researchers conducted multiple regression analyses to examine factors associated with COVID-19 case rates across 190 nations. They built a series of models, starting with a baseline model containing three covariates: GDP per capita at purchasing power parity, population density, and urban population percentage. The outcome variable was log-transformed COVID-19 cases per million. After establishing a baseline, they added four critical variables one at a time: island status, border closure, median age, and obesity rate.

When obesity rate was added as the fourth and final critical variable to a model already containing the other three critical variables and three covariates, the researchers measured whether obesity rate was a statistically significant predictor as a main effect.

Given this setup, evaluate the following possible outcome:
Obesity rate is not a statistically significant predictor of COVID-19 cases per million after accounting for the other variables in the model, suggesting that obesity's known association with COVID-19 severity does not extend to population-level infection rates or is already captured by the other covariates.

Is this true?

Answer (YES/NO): YES